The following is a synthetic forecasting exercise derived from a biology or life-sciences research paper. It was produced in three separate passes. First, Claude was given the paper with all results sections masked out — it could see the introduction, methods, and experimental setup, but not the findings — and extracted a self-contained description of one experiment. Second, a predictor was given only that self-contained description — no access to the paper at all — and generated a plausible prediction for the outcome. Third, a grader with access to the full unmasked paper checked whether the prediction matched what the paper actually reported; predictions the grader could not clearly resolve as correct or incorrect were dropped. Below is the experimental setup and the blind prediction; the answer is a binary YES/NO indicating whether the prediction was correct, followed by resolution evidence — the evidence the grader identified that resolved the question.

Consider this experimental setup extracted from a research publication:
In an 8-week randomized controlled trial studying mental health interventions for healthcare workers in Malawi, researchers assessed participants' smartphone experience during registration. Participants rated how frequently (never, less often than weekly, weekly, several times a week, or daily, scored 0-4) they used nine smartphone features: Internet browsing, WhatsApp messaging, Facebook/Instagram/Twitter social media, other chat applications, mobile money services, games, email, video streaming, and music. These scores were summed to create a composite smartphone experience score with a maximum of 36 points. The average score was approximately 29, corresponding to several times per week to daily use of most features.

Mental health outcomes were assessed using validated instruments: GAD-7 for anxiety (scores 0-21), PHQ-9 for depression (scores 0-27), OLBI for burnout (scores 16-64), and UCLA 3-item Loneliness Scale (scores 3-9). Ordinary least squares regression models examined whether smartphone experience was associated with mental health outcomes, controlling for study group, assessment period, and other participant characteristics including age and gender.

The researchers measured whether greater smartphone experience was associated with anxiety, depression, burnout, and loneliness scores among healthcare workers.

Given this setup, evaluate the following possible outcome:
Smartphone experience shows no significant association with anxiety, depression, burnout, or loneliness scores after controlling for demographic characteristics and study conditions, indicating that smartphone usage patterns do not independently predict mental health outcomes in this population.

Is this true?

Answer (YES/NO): NO